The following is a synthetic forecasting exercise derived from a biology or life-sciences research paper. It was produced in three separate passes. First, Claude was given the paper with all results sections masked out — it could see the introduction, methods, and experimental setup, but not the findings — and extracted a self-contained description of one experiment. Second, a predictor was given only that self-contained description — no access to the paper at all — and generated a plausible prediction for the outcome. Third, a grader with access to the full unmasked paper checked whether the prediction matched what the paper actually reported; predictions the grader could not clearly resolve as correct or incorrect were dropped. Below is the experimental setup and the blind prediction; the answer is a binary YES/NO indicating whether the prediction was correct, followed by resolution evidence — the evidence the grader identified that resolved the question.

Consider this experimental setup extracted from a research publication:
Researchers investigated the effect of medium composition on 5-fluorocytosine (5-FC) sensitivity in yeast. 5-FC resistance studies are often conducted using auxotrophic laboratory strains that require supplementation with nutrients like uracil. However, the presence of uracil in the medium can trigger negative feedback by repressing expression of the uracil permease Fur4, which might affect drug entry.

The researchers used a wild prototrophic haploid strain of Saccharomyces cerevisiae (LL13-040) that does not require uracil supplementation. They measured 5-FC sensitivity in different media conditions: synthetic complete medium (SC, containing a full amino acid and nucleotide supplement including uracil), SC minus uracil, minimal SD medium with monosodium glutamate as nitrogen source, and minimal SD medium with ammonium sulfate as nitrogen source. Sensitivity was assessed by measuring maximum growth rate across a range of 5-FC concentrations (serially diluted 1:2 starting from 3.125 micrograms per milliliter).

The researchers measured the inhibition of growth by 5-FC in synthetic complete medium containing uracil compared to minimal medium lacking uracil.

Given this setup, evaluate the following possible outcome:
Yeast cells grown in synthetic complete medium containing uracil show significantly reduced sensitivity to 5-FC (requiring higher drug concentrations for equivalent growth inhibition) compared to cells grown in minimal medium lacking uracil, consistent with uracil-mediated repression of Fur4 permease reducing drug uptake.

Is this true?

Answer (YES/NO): YES